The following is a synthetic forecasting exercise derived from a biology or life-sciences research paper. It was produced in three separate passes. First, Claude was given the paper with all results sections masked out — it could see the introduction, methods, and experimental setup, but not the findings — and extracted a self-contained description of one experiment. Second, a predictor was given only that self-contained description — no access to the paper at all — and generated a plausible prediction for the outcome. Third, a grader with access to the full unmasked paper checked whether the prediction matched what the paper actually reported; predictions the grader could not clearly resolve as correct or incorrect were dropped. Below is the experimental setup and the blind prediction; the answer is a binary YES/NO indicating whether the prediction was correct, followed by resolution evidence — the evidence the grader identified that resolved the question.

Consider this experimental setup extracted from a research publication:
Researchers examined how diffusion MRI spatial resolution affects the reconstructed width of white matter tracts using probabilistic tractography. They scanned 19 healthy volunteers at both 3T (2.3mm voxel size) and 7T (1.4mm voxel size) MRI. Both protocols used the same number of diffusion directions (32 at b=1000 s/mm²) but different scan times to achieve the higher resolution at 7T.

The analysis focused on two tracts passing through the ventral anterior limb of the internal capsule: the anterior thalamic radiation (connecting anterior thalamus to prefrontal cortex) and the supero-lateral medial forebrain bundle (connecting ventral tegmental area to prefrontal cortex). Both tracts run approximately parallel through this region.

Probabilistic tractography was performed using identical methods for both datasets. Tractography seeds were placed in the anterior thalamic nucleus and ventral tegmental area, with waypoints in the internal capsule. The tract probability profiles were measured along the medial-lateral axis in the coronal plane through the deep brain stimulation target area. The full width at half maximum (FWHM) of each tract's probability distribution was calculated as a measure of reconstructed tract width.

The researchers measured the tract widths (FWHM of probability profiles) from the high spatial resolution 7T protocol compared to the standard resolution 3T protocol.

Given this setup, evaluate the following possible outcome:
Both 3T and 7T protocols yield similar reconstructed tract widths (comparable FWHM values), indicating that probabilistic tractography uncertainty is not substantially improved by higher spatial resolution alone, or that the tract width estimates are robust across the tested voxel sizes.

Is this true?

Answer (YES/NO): NO